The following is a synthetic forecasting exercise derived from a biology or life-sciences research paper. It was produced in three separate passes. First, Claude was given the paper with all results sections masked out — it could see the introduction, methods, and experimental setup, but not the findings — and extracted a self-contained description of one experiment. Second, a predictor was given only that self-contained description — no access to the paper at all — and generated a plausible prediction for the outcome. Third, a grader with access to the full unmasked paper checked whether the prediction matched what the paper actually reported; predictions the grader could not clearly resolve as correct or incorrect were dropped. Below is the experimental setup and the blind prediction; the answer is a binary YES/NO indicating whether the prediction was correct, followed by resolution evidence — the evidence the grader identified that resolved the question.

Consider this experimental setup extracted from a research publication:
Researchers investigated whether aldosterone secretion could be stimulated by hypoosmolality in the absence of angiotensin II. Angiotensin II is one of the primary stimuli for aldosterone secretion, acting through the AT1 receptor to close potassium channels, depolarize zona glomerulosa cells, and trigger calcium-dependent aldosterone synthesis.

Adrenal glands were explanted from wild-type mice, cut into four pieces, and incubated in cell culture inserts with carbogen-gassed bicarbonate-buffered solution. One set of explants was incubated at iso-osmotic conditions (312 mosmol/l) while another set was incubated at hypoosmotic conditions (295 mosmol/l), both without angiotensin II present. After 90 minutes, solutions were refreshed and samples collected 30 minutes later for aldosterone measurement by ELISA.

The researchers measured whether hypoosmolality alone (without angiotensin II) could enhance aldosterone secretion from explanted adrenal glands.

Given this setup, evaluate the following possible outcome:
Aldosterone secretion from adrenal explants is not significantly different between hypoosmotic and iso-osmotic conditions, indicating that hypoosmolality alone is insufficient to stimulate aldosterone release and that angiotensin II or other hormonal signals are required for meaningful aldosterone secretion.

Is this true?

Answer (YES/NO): NO